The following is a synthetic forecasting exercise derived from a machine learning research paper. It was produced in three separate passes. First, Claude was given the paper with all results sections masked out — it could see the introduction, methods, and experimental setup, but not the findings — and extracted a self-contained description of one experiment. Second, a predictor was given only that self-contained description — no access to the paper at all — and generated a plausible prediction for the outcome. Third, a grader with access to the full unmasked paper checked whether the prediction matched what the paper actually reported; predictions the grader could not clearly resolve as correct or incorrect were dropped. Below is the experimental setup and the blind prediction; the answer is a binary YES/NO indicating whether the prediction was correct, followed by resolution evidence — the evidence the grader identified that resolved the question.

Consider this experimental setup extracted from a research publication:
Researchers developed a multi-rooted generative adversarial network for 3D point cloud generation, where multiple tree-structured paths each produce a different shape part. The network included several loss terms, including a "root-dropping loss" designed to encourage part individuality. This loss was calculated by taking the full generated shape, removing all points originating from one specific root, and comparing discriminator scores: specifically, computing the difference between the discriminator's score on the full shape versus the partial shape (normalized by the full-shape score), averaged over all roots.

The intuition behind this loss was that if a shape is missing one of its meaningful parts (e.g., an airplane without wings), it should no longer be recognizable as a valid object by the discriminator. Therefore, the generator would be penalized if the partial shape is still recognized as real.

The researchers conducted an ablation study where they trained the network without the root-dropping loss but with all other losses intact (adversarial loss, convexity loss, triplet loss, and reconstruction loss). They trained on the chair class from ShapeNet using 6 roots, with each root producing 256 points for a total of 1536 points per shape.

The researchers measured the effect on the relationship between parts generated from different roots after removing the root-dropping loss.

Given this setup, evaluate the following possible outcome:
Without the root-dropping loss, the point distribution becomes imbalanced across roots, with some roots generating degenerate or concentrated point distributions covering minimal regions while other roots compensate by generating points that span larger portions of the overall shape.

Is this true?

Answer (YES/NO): NO